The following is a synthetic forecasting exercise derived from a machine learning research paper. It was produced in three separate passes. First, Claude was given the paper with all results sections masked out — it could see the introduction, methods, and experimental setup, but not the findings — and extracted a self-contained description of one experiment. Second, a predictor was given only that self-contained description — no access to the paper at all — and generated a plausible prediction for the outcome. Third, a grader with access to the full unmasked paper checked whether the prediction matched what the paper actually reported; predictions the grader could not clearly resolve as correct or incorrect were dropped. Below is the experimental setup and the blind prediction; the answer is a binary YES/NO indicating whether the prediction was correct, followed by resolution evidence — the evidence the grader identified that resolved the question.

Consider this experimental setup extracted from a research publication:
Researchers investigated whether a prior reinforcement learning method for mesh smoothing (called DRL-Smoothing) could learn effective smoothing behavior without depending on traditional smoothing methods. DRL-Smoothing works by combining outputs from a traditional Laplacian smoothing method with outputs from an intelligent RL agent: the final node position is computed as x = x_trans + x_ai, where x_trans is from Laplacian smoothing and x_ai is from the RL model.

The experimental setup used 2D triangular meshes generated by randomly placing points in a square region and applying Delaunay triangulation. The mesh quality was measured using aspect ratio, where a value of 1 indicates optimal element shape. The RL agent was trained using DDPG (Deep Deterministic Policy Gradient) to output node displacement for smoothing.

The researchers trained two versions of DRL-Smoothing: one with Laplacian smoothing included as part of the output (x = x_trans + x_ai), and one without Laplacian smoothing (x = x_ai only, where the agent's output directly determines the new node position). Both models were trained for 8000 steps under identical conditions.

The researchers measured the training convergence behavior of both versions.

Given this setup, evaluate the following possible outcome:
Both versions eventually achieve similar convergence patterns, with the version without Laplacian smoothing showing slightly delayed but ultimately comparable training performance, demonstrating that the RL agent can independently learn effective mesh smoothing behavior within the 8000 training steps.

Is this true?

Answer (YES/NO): NO